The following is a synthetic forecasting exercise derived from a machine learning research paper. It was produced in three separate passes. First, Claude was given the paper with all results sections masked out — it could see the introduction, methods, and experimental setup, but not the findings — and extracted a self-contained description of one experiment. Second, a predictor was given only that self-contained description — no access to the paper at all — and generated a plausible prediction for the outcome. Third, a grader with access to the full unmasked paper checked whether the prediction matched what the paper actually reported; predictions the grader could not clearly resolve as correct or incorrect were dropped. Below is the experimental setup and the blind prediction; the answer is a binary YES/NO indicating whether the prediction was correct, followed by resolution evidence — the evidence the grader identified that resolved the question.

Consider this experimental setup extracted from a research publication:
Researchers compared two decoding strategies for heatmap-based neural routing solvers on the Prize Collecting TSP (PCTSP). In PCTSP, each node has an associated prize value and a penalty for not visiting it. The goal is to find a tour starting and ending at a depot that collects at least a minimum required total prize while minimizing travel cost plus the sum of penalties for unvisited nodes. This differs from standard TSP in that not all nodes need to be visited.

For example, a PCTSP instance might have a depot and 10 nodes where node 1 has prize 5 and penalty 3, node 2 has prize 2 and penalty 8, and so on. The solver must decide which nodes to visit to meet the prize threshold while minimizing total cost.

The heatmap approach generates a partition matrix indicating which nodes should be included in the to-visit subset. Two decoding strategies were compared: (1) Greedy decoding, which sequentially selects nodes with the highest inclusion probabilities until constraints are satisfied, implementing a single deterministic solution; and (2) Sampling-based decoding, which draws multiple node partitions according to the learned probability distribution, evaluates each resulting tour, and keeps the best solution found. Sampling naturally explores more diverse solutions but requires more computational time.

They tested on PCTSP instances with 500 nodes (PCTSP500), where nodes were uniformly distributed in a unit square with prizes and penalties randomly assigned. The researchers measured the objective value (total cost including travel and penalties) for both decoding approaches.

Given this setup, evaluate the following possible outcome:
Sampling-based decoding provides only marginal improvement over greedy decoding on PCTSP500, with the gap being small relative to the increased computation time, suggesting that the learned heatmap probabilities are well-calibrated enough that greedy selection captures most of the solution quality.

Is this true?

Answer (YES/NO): YES